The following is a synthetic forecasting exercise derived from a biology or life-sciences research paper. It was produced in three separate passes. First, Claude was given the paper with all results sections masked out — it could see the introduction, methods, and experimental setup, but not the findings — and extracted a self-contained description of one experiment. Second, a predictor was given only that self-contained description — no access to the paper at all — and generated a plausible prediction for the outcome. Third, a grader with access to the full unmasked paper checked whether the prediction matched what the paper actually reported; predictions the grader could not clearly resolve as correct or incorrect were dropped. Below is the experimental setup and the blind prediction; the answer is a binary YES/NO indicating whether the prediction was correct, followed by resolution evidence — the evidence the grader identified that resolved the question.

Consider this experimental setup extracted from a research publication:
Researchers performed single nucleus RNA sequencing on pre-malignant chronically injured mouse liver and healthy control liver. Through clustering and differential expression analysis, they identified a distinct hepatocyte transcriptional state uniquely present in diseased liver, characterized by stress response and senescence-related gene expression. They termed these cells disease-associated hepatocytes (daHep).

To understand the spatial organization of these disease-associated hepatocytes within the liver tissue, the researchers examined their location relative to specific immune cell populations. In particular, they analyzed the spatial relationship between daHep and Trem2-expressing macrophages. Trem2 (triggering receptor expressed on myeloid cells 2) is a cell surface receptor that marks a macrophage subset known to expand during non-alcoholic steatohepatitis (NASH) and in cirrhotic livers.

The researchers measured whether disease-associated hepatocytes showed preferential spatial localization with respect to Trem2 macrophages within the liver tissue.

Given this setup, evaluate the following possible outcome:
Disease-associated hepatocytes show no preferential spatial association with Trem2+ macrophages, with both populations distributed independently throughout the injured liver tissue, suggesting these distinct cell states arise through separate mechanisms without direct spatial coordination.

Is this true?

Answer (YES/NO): NO